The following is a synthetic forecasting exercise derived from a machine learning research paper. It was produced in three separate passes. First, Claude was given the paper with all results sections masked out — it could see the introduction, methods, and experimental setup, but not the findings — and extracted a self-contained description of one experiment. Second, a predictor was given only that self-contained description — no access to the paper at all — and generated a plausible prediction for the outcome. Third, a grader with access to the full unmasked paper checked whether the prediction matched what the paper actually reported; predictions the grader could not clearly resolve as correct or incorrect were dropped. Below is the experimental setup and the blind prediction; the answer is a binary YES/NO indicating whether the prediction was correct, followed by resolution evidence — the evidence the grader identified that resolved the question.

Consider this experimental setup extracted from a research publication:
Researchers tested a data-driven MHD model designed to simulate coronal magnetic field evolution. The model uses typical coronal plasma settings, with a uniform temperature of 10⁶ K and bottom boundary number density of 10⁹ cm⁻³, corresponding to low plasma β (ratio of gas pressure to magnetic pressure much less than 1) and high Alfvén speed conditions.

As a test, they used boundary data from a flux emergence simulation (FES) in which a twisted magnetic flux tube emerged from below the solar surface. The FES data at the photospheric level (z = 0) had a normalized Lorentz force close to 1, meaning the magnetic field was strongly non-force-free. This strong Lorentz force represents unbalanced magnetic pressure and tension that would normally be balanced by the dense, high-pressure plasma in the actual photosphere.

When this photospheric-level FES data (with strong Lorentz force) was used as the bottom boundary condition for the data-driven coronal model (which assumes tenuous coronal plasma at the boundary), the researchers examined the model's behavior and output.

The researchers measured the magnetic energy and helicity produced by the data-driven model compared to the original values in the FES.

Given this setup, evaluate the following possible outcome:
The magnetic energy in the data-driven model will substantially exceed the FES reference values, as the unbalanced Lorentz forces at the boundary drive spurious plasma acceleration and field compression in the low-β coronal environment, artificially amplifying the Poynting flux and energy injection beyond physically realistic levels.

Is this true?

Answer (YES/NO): YES